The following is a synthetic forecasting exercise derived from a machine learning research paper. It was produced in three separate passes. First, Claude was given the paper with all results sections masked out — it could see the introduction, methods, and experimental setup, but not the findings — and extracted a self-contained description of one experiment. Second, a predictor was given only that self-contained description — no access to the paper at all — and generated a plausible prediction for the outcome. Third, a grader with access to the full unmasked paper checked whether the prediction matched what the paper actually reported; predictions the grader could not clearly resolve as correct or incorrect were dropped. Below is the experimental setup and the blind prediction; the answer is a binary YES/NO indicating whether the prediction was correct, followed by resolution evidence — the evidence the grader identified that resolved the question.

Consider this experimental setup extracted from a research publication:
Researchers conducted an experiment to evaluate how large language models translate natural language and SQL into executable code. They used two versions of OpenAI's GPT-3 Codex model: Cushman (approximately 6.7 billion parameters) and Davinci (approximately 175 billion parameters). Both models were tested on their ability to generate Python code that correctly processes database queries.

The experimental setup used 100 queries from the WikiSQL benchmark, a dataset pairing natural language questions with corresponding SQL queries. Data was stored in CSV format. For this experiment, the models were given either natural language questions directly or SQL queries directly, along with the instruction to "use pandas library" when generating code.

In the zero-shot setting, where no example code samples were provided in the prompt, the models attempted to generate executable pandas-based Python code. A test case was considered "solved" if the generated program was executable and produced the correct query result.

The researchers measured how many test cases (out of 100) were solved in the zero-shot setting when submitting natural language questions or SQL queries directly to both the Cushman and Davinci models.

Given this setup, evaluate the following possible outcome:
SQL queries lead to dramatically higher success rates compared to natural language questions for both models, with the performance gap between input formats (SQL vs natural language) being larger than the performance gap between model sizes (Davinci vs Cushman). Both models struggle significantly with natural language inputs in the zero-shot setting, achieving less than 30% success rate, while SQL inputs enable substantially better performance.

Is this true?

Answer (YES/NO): NO